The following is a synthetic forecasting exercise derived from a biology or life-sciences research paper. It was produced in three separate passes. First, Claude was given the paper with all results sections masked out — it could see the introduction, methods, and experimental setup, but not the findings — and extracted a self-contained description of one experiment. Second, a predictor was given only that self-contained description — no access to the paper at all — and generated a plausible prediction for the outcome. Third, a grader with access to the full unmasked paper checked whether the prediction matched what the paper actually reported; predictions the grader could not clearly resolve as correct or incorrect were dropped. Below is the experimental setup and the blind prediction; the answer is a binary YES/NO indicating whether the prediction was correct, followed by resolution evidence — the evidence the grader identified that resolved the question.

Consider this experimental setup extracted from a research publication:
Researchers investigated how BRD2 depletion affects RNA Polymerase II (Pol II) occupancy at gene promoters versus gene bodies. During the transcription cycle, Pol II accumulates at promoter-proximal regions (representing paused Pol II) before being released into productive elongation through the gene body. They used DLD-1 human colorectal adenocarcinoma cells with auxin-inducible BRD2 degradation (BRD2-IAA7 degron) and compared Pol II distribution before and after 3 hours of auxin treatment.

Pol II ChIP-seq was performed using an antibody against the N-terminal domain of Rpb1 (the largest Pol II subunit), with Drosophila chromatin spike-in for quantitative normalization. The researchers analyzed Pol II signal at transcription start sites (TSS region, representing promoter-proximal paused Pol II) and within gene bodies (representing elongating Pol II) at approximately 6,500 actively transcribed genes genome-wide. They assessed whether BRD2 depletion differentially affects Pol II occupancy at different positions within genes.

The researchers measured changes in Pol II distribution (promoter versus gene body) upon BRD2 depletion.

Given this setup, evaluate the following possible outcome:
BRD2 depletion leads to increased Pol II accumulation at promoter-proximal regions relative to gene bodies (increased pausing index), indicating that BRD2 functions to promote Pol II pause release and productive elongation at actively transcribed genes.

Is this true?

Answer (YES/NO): NO